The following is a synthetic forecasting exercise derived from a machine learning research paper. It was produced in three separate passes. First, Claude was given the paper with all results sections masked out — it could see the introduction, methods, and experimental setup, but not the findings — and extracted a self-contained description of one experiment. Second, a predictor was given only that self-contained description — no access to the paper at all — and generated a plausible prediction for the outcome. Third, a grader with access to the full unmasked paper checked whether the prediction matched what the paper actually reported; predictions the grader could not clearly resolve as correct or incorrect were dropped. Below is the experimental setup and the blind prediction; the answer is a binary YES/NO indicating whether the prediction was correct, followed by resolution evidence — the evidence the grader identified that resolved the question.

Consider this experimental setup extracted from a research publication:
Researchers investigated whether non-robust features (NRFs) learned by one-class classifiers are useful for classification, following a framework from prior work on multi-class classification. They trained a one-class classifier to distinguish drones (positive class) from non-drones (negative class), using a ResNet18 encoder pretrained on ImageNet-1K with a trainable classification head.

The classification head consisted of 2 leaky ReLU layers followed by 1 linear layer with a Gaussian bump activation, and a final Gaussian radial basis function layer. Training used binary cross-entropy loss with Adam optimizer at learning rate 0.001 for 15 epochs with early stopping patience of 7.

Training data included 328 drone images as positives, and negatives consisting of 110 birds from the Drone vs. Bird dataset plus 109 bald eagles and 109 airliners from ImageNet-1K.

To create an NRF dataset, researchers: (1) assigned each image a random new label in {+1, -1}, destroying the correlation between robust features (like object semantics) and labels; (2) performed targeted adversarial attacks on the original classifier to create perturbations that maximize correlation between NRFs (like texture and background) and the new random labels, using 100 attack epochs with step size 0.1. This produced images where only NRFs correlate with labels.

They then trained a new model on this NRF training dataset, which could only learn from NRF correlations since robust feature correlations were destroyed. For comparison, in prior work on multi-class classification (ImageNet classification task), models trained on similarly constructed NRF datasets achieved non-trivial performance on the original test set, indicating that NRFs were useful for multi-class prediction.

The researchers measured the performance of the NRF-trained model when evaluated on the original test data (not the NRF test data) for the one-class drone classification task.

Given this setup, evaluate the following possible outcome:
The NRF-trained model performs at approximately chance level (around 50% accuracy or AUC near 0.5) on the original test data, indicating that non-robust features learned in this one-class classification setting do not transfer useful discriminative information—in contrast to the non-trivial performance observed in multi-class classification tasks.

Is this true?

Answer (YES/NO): YES